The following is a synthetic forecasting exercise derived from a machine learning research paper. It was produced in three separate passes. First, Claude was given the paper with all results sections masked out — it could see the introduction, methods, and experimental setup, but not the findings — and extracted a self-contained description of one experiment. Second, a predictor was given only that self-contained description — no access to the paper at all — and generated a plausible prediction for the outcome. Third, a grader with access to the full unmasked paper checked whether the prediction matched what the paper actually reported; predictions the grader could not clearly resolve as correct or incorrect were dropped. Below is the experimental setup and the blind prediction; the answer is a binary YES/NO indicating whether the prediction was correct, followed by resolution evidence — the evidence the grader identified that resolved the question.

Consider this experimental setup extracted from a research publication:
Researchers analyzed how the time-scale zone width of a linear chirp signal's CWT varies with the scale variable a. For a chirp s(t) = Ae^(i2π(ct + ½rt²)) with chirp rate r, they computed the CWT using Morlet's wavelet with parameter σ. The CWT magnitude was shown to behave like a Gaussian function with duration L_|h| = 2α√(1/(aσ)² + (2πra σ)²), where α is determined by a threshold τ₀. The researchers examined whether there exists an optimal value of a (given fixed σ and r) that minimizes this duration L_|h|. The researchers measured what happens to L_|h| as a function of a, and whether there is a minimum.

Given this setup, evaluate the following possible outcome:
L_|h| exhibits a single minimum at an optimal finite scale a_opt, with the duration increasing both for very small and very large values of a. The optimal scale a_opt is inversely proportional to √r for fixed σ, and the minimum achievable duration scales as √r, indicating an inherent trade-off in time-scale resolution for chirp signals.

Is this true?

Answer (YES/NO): YES